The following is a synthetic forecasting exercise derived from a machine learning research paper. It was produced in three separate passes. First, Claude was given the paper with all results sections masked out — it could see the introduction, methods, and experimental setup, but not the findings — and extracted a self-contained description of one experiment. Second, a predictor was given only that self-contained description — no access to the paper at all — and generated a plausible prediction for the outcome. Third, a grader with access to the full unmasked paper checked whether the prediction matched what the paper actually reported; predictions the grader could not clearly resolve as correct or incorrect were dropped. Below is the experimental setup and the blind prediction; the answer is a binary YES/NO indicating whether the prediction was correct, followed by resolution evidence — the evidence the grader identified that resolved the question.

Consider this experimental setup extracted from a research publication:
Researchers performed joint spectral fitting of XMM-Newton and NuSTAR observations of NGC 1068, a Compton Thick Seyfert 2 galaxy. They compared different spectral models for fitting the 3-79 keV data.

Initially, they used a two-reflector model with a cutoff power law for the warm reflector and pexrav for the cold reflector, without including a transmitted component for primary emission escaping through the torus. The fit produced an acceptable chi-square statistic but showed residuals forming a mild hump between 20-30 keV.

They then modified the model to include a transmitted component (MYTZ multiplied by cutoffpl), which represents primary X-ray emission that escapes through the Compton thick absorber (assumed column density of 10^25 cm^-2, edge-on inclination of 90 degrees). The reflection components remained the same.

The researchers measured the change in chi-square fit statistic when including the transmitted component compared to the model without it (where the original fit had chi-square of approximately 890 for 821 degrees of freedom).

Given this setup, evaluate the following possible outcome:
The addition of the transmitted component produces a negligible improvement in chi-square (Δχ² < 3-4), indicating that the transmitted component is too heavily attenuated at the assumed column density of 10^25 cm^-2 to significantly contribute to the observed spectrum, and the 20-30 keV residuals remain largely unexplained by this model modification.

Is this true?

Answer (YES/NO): NO